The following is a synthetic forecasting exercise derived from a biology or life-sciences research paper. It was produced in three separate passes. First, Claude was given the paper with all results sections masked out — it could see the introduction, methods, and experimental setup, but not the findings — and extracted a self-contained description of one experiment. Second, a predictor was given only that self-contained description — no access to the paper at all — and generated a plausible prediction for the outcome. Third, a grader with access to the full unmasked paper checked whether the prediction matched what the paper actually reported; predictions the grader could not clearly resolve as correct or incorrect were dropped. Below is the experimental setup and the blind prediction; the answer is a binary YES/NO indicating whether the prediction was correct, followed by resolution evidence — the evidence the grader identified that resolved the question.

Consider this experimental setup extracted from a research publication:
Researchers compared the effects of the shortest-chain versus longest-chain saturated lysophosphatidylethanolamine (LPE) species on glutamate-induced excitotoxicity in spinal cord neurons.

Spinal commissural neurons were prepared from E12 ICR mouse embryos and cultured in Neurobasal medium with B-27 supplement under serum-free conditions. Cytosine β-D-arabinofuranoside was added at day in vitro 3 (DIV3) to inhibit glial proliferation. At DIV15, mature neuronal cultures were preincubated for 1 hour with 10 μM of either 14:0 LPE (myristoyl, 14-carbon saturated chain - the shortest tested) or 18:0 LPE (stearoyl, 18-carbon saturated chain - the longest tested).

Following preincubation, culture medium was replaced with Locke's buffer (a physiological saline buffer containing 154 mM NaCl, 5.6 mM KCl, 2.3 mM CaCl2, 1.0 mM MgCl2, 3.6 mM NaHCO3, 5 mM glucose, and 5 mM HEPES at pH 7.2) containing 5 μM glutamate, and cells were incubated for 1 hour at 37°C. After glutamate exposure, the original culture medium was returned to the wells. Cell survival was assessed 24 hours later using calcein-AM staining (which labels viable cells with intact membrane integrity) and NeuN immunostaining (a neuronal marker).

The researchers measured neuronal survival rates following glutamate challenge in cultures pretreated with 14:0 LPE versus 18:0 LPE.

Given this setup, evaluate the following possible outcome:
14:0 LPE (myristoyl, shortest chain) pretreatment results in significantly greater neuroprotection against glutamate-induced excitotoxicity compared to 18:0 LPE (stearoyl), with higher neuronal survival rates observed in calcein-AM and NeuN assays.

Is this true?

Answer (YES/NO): NO